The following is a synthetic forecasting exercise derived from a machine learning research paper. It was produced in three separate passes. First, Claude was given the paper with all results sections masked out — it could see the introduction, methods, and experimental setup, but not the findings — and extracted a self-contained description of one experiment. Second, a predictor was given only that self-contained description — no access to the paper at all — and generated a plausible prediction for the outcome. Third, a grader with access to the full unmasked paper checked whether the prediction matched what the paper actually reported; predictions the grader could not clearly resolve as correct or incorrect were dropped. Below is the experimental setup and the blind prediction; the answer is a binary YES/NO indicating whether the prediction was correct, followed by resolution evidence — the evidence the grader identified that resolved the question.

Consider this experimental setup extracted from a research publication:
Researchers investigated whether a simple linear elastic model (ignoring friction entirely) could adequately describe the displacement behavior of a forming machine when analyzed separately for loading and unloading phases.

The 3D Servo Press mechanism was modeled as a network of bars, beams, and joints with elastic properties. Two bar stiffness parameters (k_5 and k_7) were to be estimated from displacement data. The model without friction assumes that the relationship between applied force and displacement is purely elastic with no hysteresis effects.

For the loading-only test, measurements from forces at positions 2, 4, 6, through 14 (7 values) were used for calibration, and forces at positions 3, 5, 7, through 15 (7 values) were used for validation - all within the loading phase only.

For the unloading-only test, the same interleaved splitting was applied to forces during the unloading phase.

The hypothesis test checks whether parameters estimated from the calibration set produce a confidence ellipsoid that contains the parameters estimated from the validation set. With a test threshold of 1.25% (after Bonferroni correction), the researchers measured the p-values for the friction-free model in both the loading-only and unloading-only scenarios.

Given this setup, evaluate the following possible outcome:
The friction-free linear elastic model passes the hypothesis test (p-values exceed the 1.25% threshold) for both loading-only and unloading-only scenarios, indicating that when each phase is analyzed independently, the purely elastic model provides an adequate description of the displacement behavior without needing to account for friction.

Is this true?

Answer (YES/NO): NO